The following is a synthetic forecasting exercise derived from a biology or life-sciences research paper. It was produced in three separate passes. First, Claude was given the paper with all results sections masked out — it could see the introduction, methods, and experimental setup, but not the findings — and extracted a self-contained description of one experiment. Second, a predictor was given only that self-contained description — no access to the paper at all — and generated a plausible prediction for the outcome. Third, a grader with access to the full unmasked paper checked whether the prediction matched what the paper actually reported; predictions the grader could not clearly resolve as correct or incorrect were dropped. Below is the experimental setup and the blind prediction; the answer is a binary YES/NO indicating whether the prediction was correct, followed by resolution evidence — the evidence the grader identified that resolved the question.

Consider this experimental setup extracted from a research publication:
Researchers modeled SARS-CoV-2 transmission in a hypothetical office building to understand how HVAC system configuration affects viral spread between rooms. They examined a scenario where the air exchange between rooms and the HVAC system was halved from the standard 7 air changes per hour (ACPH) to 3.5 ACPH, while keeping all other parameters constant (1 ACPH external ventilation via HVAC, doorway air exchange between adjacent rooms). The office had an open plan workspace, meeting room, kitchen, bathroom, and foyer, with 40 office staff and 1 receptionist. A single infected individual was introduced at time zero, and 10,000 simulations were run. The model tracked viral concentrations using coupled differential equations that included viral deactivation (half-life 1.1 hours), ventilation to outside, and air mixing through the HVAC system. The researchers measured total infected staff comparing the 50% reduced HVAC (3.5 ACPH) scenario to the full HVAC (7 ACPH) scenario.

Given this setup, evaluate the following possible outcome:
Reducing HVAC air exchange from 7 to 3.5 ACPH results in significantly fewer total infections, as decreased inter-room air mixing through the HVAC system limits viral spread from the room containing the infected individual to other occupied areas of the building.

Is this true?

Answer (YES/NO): NO